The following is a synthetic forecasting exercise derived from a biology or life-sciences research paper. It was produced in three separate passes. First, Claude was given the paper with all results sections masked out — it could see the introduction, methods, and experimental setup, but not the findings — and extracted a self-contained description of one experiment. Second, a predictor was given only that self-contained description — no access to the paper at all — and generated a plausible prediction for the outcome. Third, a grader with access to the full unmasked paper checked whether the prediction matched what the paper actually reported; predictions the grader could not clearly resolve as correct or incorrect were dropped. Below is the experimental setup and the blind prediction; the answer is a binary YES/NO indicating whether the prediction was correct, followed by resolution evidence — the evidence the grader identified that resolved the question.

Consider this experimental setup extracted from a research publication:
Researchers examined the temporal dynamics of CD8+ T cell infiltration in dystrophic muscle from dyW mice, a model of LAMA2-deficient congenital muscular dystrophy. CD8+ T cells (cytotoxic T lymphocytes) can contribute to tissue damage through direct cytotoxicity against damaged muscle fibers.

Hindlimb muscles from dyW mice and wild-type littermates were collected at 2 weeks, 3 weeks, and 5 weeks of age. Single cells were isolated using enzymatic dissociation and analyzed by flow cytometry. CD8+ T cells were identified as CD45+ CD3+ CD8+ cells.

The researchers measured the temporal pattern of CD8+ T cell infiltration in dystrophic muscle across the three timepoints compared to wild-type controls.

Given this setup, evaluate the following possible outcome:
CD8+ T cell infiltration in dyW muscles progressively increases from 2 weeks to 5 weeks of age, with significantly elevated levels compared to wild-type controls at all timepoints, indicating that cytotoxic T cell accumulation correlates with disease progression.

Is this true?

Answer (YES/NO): NO